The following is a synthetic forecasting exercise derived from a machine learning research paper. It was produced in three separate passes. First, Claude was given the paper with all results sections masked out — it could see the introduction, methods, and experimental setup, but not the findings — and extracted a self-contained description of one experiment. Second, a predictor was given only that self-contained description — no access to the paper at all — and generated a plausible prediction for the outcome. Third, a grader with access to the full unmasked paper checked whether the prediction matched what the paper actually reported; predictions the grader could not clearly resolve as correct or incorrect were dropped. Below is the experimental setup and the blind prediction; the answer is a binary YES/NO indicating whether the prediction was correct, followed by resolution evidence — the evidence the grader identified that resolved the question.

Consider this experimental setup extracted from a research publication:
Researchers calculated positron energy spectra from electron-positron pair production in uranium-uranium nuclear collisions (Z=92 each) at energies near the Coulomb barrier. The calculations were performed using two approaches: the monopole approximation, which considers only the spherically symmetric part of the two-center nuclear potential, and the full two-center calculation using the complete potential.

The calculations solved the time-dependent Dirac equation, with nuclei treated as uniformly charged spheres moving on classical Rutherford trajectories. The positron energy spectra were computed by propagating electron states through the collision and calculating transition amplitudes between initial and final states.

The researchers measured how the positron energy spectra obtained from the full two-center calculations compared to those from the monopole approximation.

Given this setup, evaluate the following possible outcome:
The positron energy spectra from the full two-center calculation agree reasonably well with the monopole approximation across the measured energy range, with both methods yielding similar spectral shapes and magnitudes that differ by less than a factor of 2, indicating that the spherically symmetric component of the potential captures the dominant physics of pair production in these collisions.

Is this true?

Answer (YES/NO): YES